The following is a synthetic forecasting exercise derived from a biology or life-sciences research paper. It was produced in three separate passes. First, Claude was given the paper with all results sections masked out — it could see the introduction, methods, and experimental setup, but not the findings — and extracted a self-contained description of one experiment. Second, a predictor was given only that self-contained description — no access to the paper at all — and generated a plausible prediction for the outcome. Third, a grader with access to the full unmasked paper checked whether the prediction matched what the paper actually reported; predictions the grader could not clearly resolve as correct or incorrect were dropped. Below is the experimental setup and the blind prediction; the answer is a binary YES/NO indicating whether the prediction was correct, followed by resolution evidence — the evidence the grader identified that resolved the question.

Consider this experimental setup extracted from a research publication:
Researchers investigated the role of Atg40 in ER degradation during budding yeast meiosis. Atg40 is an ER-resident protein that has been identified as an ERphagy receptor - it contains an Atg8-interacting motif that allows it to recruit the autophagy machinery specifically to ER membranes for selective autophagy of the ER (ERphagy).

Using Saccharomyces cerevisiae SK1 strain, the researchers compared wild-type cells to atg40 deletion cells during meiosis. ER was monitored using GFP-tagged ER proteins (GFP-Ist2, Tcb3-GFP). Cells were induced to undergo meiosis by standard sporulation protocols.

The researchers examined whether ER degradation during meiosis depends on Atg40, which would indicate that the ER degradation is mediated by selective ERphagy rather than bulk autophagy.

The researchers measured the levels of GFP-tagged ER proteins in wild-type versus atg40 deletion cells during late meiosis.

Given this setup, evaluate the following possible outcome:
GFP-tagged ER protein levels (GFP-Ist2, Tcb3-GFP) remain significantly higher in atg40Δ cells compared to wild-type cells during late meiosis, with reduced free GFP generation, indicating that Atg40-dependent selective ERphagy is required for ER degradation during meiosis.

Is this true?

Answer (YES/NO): NO